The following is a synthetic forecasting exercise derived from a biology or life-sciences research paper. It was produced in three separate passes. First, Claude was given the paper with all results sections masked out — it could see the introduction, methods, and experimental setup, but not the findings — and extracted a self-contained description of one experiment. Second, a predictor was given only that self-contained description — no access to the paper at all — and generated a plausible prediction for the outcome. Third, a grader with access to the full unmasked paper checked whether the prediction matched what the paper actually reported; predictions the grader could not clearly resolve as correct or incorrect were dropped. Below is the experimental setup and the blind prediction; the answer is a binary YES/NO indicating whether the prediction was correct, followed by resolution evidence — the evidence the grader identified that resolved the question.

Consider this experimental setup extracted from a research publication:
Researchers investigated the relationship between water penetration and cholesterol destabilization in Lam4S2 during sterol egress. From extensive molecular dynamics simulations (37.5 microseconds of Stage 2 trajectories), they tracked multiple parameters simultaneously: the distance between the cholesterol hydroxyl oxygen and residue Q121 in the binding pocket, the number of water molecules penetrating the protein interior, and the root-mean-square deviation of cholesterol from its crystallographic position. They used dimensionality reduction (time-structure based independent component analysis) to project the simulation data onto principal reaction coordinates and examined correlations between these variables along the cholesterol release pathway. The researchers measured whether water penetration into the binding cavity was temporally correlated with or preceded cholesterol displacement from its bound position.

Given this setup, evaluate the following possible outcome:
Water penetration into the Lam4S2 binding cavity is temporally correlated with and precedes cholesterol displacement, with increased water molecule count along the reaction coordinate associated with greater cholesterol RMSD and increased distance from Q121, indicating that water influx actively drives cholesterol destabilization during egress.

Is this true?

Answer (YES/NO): YES